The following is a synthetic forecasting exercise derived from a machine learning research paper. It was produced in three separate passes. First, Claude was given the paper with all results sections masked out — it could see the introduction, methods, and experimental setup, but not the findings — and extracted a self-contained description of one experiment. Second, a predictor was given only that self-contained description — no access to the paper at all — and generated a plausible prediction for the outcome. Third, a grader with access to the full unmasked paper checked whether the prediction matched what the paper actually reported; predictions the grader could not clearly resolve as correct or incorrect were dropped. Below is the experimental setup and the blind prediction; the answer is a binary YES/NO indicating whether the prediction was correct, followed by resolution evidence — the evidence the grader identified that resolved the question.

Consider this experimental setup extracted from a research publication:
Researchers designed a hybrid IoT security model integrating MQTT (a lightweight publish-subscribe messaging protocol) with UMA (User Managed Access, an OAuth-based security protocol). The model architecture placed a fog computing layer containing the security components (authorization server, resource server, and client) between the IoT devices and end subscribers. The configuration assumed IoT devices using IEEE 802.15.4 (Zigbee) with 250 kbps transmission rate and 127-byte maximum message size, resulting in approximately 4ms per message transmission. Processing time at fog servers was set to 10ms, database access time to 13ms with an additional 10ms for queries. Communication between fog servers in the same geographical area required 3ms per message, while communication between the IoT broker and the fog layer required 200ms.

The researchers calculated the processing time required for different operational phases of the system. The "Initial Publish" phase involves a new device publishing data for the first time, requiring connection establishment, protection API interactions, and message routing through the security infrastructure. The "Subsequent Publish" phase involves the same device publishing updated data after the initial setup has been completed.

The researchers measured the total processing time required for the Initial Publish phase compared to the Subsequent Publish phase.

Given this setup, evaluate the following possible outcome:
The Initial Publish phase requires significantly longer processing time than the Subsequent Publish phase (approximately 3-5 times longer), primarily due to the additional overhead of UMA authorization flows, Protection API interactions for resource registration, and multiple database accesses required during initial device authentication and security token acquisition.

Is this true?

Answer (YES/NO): NO